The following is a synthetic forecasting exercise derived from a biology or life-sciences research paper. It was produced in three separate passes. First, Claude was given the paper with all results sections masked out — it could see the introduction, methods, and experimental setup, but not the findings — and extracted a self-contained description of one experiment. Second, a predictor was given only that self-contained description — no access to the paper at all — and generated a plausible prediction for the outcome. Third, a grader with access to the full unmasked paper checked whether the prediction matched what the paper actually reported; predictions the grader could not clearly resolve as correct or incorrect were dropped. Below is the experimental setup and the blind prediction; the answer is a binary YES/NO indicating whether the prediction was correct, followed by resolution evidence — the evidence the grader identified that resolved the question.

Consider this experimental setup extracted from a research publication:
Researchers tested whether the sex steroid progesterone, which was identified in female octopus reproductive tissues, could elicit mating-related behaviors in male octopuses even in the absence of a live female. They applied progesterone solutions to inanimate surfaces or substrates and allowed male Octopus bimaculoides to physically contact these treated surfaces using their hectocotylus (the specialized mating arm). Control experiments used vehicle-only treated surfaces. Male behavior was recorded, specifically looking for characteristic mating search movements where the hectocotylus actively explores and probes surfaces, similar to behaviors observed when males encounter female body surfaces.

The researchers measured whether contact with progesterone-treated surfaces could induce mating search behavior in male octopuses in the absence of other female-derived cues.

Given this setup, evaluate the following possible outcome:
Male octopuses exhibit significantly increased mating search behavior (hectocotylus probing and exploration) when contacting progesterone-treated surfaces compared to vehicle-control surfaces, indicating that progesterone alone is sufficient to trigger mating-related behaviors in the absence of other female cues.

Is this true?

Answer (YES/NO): YES